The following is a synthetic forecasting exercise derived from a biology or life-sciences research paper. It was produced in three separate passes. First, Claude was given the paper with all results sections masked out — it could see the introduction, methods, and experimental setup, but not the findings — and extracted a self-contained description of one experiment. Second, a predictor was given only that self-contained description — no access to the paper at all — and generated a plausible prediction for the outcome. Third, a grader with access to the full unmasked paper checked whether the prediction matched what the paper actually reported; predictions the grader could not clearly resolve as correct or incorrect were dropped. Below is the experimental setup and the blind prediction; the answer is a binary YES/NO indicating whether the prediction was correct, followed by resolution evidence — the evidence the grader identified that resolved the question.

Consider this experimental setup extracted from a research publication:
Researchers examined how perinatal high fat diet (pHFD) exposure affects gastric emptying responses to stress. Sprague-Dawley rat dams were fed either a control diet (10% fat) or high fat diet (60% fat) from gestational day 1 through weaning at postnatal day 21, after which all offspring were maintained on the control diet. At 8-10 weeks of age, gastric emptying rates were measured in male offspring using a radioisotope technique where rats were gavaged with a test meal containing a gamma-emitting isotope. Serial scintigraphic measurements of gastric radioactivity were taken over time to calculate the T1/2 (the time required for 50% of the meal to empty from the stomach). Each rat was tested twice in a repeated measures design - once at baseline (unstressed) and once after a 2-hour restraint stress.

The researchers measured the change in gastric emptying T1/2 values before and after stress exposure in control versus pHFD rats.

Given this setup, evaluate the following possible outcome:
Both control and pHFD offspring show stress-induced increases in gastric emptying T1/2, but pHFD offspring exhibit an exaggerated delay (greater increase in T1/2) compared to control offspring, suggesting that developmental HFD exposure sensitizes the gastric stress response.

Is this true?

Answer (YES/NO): NO